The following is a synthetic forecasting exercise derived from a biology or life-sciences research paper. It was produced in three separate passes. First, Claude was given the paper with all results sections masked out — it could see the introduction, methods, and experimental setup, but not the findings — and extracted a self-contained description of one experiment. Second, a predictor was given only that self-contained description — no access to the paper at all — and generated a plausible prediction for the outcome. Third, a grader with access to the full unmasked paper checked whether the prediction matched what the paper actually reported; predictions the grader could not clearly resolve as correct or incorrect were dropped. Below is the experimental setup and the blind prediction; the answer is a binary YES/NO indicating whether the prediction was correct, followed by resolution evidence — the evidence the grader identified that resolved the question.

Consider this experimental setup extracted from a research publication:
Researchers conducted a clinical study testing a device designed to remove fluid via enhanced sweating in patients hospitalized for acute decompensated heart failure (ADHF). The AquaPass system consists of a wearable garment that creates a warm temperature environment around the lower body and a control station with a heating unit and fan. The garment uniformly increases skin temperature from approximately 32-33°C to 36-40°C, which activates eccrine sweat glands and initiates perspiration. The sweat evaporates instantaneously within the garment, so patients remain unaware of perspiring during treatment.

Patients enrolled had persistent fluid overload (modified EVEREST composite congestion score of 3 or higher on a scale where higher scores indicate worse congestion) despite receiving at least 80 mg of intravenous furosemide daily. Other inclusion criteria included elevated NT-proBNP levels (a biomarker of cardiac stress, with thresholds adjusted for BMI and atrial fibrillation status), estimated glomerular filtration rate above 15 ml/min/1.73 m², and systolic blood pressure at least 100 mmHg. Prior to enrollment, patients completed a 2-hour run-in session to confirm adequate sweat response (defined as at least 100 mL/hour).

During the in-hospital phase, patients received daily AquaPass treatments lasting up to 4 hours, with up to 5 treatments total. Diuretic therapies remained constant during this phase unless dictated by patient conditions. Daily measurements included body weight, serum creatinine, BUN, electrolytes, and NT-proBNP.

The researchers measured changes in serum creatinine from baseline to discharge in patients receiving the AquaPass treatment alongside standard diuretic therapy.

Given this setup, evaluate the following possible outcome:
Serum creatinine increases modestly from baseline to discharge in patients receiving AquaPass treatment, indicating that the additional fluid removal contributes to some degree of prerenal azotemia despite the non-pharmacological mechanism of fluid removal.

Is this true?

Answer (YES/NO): NO